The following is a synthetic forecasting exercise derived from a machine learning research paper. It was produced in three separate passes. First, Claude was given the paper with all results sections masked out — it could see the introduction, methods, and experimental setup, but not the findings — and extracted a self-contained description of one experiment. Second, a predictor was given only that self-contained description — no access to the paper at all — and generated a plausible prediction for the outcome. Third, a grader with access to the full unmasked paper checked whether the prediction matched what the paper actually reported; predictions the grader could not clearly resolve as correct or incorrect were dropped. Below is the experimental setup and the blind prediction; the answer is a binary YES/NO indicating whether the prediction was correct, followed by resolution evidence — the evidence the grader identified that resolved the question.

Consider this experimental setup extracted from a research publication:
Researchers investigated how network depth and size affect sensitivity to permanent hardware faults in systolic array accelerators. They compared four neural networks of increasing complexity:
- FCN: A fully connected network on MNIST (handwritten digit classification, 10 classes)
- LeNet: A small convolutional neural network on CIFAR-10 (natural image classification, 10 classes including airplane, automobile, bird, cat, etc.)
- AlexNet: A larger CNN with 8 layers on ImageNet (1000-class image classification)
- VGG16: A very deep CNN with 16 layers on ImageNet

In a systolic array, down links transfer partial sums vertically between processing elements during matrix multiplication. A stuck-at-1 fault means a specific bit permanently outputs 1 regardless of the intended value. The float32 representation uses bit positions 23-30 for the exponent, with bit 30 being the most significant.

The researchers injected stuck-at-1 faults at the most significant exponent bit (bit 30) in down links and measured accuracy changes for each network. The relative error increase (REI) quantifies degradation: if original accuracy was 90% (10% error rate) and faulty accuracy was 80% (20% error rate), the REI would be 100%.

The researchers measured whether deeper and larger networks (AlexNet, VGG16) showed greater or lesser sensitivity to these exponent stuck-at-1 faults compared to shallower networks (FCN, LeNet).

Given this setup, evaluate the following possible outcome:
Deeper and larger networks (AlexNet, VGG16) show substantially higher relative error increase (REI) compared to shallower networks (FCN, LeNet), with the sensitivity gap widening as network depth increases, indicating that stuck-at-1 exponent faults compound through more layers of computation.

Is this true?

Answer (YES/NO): NO